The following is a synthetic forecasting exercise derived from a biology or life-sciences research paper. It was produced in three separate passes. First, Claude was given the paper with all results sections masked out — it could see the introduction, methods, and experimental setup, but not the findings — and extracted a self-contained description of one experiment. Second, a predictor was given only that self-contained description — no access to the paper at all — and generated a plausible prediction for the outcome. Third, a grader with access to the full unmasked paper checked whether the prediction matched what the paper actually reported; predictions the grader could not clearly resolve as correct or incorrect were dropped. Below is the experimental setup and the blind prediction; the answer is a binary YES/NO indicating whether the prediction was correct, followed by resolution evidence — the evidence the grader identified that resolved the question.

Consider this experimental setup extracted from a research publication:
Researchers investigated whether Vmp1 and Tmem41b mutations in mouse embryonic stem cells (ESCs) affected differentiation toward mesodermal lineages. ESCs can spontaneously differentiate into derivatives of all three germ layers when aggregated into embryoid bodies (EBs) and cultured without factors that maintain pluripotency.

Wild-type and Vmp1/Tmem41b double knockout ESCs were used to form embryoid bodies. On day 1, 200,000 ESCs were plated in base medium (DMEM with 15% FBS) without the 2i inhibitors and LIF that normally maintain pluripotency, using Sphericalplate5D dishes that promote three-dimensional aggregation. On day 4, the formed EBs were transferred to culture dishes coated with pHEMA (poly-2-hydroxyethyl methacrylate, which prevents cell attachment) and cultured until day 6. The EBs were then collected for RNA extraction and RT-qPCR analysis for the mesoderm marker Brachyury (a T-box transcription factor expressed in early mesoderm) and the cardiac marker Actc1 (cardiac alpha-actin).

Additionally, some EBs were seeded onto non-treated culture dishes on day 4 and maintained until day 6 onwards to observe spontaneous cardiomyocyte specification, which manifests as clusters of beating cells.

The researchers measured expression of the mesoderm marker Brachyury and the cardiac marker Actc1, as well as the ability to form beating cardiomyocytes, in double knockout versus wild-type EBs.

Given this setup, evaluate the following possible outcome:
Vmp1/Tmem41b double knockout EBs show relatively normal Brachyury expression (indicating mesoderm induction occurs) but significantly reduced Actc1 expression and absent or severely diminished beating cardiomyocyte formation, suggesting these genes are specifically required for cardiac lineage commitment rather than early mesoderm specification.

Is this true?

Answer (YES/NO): NO